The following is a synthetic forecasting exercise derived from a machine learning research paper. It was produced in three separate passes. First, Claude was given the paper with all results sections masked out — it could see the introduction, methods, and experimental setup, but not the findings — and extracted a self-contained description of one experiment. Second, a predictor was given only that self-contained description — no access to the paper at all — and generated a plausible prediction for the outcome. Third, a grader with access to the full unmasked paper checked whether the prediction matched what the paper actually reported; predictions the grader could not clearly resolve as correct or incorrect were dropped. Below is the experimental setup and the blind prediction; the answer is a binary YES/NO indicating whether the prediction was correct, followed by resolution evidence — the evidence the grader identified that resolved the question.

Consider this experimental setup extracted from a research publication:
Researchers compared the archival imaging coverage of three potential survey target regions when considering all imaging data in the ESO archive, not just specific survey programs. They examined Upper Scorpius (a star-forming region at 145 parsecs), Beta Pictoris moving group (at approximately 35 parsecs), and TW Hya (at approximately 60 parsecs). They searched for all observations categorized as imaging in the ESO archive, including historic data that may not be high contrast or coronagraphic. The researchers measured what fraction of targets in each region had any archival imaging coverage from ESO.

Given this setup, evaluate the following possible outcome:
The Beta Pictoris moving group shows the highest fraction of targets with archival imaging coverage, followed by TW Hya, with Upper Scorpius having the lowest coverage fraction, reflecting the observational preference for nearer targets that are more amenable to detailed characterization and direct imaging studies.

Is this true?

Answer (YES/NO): NO